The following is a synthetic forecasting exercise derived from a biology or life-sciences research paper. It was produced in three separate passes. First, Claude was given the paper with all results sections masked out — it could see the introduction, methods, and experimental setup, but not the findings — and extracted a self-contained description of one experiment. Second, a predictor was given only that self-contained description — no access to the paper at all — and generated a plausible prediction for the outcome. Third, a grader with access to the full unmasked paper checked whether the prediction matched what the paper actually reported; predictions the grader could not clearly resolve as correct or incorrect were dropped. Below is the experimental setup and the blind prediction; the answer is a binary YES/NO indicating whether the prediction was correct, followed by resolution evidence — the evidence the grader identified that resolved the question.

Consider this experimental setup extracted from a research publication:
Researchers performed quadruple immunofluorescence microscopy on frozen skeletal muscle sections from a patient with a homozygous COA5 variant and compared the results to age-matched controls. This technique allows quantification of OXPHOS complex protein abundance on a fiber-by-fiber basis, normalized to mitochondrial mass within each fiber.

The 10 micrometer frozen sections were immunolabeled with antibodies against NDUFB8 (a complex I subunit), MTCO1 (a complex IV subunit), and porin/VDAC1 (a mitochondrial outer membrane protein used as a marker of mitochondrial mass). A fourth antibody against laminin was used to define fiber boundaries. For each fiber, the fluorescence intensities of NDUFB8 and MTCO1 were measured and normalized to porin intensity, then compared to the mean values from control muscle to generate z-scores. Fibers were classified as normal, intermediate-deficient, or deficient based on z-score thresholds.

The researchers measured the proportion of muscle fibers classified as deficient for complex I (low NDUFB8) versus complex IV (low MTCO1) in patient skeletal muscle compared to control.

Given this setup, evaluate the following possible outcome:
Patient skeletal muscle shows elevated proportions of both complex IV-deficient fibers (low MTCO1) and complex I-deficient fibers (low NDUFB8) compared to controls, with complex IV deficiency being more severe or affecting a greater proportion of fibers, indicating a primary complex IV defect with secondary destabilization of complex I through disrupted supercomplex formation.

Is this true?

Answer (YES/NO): NO